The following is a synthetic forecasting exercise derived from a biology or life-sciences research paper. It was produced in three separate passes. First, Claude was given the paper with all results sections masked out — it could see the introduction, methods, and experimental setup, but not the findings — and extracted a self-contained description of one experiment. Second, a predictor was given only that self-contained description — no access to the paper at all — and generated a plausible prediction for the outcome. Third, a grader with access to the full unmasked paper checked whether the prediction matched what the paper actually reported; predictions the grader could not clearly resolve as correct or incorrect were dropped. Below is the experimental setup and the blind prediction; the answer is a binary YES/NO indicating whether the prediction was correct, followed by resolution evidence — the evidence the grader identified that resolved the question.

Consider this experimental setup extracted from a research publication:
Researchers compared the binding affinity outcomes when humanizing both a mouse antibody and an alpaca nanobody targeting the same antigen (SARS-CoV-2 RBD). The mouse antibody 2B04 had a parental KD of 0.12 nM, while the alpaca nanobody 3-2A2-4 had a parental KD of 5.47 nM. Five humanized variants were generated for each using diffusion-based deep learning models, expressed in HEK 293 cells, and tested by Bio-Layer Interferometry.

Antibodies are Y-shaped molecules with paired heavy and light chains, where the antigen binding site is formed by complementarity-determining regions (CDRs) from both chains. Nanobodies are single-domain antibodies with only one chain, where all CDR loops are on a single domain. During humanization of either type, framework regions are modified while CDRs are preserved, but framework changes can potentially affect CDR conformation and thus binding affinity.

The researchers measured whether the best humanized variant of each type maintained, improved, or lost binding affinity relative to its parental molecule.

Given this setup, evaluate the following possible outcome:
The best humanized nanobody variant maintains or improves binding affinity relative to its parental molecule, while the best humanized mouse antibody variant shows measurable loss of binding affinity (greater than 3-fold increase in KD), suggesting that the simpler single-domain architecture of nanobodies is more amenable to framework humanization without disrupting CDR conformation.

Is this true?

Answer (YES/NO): NO